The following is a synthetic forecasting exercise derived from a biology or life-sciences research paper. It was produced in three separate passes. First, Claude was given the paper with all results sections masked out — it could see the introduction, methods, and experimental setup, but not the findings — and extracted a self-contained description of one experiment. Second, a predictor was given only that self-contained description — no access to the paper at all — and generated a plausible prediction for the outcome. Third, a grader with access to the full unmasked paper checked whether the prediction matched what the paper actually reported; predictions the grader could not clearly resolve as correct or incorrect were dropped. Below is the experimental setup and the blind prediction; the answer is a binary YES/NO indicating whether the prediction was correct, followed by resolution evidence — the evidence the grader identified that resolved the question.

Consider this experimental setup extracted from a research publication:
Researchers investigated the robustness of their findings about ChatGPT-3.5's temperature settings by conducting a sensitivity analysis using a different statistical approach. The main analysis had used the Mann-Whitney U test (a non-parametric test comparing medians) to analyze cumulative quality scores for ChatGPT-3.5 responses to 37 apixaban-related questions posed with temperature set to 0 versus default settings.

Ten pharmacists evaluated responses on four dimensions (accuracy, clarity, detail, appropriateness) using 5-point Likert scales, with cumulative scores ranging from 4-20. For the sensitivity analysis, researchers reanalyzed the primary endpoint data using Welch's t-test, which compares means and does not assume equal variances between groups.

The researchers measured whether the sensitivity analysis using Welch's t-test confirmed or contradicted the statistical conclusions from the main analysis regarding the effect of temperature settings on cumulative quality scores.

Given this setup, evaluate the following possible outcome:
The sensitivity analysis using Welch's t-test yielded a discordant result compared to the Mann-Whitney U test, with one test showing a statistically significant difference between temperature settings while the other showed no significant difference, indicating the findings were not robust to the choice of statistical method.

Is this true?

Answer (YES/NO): NO